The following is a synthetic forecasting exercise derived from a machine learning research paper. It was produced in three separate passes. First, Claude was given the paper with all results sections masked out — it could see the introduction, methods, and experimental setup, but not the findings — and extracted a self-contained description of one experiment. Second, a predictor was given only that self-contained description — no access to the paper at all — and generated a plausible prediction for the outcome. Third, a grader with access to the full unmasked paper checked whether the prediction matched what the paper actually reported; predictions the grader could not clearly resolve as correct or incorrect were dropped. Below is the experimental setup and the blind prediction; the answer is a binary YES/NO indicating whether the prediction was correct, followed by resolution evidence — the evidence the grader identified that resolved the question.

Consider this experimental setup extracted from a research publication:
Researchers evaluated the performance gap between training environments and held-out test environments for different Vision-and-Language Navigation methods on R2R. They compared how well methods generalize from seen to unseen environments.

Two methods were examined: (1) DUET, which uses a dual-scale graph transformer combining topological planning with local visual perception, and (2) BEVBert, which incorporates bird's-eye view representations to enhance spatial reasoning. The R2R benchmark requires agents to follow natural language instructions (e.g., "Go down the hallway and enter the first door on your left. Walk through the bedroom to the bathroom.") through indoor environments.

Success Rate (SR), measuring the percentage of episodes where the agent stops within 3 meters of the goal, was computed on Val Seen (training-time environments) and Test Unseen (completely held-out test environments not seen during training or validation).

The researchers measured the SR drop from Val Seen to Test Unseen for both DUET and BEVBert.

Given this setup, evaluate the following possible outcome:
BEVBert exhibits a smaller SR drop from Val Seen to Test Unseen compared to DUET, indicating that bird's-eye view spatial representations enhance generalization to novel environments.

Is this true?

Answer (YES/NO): YES